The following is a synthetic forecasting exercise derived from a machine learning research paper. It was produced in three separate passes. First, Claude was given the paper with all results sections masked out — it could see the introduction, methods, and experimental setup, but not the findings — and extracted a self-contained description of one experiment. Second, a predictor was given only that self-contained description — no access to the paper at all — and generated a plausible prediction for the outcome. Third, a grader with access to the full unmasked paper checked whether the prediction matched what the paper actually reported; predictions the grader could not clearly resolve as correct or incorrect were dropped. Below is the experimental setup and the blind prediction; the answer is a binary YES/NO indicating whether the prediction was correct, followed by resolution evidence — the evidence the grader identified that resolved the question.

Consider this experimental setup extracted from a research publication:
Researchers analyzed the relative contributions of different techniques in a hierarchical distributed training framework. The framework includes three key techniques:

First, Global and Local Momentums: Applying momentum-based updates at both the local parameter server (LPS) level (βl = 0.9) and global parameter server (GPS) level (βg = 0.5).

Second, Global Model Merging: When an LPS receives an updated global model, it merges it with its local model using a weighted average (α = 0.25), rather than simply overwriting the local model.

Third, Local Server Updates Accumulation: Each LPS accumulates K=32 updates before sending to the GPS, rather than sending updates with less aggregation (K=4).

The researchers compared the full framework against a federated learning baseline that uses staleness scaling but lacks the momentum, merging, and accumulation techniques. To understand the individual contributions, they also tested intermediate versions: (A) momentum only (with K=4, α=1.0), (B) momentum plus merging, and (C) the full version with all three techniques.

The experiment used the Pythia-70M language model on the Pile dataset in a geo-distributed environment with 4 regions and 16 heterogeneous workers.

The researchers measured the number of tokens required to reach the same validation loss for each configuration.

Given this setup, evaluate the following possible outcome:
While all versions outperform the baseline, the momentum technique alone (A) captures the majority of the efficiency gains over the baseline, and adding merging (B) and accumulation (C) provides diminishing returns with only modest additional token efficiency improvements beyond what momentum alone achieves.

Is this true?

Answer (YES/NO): YES